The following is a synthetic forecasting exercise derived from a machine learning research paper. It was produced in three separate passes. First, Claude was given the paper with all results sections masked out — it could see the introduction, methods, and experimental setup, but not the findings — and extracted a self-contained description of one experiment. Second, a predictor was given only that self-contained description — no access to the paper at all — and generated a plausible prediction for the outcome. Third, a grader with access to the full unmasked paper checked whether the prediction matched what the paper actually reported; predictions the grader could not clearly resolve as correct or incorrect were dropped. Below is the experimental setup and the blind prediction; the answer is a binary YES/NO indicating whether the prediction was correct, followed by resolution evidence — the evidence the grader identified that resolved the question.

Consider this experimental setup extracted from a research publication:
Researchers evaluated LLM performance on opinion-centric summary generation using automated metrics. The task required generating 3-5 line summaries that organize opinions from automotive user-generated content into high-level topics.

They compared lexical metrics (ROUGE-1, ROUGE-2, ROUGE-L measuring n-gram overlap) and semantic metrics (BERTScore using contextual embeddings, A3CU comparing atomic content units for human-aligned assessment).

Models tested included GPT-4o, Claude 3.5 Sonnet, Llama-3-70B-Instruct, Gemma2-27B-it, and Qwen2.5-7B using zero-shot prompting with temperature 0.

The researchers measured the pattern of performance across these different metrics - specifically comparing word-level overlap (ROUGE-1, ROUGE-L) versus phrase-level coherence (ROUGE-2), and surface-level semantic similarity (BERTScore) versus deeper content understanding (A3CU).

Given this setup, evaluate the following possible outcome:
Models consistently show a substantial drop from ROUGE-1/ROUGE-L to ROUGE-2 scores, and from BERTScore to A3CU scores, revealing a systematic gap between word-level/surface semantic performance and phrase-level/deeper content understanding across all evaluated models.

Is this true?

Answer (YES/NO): YES